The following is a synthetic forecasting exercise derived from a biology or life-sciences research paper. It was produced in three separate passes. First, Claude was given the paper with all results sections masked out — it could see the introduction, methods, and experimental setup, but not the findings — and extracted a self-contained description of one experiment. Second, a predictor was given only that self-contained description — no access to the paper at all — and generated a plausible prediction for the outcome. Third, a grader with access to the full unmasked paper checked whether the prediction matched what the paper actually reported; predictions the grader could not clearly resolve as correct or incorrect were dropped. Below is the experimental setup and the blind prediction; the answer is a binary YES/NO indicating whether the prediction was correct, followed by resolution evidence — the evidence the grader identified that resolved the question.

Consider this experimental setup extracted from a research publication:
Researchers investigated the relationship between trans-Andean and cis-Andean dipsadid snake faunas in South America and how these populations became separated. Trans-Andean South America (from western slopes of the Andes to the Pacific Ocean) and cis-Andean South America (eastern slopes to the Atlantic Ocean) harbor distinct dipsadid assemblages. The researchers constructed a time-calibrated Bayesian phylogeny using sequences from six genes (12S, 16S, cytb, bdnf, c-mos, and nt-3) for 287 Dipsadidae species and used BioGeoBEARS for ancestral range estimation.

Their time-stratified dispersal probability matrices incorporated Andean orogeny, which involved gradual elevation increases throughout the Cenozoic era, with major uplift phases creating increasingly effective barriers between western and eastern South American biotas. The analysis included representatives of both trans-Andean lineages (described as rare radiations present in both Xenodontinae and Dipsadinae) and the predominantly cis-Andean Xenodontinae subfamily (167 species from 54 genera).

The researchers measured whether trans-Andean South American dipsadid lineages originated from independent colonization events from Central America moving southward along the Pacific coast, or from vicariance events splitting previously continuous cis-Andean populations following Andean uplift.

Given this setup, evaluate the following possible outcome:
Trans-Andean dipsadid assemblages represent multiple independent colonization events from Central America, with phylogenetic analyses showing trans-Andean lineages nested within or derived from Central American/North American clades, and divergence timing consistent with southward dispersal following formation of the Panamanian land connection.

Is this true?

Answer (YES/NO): NO